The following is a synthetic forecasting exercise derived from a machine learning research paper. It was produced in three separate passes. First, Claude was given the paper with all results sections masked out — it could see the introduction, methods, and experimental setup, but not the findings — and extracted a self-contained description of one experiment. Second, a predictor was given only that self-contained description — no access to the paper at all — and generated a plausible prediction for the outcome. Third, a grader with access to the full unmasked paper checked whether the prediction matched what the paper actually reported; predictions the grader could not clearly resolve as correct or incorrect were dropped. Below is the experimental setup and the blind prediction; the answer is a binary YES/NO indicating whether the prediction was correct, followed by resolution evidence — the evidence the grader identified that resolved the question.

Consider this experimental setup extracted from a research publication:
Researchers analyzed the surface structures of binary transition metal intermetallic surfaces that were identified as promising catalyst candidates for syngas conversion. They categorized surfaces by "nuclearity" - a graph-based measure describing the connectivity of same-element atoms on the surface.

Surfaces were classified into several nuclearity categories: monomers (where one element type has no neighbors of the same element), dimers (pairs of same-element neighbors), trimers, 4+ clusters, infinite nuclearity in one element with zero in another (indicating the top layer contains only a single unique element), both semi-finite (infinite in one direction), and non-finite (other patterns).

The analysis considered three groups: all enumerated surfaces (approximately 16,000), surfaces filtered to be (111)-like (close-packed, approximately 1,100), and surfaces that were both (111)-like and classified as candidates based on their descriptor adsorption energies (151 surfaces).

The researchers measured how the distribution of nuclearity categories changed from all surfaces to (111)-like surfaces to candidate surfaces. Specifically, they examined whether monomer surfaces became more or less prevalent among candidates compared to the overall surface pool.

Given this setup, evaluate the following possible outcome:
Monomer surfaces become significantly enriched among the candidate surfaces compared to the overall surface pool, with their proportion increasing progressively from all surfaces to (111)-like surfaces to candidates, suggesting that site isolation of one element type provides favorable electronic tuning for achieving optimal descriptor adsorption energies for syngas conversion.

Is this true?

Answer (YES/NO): YES